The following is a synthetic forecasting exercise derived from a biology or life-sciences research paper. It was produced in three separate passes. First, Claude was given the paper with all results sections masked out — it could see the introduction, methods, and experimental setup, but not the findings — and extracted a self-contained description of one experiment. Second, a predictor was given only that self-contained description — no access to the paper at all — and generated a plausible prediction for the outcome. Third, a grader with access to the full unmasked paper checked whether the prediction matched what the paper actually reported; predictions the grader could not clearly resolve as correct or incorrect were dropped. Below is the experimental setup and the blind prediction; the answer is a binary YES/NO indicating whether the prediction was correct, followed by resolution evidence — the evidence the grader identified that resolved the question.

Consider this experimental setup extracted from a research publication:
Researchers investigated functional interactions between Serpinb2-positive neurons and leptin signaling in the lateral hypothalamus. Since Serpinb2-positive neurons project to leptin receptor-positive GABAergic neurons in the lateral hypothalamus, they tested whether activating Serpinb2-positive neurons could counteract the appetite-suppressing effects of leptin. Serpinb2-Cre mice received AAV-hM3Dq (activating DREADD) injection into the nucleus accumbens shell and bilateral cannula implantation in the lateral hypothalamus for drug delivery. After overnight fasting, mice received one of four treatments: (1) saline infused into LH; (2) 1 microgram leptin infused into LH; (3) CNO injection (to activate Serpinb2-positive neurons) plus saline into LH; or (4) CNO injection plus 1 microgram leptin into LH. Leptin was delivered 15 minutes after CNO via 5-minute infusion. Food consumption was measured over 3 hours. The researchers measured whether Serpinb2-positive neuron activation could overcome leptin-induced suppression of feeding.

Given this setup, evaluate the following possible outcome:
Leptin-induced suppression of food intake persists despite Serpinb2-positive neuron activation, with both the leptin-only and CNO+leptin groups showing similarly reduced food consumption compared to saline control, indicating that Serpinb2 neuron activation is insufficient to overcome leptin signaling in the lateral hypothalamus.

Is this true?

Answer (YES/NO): NO